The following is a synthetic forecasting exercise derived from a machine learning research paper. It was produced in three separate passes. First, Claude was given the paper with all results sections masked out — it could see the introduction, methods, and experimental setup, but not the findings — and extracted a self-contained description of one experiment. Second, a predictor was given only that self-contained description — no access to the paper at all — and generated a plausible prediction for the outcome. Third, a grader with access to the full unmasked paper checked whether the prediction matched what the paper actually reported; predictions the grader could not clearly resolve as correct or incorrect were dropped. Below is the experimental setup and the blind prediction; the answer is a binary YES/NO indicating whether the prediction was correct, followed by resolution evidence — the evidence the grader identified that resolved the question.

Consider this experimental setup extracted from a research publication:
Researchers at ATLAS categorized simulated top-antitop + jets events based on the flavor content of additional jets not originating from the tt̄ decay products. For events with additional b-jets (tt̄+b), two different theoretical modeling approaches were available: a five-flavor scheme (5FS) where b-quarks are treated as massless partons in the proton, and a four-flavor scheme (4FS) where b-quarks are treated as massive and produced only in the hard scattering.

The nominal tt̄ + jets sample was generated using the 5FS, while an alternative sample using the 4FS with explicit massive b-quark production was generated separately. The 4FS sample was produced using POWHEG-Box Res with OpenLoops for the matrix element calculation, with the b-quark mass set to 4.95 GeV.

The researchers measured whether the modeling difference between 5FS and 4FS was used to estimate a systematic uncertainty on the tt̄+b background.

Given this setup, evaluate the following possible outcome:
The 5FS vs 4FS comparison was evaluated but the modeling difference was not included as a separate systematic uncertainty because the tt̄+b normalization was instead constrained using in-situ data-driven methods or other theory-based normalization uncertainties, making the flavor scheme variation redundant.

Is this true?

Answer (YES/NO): NO